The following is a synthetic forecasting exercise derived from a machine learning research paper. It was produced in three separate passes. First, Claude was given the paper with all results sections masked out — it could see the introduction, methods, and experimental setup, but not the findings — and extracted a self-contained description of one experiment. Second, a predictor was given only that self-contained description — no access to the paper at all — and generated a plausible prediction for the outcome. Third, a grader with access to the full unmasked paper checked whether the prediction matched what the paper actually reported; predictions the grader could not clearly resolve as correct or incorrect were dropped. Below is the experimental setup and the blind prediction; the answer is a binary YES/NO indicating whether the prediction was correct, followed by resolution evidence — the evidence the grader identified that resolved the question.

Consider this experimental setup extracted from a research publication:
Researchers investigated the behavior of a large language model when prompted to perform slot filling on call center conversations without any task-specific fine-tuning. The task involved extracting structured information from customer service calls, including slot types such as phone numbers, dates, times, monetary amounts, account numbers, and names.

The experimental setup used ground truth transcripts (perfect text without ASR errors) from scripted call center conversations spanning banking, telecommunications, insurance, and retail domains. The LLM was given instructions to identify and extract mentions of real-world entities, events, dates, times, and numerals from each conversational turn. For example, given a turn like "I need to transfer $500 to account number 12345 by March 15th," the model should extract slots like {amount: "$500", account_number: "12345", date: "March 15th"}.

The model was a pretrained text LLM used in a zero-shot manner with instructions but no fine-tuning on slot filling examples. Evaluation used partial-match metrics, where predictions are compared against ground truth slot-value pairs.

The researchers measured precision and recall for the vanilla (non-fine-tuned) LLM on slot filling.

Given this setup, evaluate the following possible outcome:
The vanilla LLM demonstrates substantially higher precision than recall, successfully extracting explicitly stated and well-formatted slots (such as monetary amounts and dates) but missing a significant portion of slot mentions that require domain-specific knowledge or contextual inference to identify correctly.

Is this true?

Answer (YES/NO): NO